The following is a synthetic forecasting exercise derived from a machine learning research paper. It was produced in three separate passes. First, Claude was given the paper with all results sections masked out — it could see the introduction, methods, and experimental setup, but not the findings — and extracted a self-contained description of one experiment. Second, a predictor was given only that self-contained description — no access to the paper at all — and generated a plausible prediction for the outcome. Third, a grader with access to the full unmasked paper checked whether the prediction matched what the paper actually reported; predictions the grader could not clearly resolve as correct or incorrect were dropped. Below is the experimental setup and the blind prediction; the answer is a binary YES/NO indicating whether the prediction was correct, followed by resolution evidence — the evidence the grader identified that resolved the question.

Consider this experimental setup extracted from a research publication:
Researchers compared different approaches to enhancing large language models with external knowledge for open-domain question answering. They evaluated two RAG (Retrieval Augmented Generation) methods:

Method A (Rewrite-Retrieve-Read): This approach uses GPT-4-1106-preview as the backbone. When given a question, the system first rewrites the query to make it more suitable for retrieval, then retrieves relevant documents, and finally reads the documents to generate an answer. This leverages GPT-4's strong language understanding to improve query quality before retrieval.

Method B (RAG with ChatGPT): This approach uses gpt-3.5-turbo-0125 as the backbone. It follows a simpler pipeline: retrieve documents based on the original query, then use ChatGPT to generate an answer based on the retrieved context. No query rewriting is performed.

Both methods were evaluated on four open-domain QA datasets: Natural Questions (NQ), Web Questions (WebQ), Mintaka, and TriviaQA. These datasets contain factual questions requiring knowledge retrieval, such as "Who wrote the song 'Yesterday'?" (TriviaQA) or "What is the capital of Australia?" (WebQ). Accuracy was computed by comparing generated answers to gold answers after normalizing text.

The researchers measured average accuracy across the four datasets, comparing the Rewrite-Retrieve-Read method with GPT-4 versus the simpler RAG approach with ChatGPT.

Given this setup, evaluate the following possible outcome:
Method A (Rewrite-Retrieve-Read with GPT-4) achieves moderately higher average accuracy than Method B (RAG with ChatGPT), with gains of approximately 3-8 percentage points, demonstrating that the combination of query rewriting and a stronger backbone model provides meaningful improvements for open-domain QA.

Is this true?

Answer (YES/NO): NO